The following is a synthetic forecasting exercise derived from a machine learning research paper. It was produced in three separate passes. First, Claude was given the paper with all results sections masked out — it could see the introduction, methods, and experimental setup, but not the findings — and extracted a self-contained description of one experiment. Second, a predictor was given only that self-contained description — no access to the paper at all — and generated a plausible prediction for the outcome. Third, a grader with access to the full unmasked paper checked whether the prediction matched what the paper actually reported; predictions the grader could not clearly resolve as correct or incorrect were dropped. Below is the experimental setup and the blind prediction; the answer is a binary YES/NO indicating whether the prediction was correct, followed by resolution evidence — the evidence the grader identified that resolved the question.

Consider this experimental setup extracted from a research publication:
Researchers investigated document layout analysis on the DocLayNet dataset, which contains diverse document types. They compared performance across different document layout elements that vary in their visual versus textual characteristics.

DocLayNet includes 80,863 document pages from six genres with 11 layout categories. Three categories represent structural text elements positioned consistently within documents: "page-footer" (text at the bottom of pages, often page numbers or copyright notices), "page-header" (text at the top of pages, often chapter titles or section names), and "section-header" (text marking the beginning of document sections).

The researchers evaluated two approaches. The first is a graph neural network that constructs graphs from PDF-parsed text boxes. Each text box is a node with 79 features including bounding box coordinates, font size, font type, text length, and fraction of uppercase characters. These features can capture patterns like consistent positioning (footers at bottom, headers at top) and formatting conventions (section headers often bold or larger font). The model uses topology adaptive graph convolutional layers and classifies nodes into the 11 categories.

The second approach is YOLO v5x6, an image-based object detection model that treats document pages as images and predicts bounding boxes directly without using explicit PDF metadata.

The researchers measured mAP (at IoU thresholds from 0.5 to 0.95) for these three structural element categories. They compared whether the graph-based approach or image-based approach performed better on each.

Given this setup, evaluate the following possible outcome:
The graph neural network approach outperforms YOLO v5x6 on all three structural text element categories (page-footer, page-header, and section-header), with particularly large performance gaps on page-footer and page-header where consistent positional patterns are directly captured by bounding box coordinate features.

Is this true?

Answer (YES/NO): YES